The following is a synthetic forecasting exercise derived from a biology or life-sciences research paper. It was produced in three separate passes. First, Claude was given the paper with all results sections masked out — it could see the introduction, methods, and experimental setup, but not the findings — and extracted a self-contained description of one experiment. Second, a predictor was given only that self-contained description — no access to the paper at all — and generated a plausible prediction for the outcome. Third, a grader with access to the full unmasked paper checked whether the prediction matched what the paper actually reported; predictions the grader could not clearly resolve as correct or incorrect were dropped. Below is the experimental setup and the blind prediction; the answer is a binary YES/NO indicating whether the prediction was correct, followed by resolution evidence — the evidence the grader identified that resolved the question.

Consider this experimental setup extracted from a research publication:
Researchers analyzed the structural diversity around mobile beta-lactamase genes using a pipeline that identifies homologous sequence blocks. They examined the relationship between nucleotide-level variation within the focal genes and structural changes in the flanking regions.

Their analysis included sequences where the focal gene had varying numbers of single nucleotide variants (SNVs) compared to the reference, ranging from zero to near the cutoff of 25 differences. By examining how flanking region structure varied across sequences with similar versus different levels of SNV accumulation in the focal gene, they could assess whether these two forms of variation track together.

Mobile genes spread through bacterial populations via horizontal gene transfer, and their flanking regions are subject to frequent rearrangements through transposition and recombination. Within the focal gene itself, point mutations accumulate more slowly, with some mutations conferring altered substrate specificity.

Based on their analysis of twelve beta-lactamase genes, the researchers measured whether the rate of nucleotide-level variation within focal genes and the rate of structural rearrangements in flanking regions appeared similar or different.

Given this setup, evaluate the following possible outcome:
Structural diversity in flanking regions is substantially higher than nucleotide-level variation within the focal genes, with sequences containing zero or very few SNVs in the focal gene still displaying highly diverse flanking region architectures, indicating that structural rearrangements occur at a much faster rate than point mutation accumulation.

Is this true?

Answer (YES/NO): NO